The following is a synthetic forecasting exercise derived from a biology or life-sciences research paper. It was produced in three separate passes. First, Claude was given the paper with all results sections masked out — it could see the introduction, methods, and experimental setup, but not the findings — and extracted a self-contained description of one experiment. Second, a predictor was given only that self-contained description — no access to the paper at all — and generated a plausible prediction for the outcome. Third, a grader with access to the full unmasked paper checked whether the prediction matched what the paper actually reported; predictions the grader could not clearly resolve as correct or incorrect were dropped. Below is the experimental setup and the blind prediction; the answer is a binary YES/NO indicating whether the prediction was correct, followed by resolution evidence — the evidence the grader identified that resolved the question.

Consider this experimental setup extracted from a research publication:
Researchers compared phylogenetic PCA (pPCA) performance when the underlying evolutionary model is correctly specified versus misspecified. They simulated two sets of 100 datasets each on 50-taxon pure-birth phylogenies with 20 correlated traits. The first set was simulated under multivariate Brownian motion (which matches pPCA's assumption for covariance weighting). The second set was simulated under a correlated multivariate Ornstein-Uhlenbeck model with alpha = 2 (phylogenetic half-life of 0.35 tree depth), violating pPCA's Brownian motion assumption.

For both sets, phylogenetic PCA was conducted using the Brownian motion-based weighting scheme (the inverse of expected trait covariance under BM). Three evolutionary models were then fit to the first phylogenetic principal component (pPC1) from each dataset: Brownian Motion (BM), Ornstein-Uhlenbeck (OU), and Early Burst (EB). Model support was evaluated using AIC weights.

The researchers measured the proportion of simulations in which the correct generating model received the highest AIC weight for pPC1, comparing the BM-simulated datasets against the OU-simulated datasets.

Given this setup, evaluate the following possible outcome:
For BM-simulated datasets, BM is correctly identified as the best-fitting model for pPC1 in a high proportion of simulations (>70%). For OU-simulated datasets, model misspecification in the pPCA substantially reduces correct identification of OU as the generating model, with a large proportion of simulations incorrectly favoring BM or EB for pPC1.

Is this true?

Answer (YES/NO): NO